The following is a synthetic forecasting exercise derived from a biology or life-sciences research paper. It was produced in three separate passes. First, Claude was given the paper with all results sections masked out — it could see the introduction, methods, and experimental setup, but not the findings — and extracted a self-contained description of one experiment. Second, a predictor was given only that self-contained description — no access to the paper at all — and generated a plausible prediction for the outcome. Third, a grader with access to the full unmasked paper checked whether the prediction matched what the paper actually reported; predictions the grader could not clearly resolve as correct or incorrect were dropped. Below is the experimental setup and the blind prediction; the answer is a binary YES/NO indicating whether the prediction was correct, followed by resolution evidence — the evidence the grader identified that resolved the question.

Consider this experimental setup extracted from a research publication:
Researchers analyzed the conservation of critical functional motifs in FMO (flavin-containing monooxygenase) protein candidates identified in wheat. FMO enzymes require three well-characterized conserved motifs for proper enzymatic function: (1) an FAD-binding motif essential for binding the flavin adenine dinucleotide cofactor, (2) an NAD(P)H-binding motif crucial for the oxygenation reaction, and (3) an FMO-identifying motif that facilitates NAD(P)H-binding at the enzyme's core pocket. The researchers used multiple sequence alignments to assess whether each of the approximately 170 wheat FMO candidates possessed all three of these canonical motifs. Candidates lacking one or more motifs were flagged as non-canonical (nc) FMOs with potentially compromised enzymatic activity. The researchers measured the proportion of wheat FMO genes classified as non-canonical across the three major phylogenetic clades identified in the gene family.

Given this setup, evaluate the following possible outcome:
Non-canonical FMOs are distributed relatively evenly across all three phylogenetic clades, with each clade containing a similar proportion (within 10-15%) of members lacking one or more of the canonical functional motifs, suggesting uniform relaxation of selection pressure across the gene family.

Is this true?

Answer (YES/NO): NO